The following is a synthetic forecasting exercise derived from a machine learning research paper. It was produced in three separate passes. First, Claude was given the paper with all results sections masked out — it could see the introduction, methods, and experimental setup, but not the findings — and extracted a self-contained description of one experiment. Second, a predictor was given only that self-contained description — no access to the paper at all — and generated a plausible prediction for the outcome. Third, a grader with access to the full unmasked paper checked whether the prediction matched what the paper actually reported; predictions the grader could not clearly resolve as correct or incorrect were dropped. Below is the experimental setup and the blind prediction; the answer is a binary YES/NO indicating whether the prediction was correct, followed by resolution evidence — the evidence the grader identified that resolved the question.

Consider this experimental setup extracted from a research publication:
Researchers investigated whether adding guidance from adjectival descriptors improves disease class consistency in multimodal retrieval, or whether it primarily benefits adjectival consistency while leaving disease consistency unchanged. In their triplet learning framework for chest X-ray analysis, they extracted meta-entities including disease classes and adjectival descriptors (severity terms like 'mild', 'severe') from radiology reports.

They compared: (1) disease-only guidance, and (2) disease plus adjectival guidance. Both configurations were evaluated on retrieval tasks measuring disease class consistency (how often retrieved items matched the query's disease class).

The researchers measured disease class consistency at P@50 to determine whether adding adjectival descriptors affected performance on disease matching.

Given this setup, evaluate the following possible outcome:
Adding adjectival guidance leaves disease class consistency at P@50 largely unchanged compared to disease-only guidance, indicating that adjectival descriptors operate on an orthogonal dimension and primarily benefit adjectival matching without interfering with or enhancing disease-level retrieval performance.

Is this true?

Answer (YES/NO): NO